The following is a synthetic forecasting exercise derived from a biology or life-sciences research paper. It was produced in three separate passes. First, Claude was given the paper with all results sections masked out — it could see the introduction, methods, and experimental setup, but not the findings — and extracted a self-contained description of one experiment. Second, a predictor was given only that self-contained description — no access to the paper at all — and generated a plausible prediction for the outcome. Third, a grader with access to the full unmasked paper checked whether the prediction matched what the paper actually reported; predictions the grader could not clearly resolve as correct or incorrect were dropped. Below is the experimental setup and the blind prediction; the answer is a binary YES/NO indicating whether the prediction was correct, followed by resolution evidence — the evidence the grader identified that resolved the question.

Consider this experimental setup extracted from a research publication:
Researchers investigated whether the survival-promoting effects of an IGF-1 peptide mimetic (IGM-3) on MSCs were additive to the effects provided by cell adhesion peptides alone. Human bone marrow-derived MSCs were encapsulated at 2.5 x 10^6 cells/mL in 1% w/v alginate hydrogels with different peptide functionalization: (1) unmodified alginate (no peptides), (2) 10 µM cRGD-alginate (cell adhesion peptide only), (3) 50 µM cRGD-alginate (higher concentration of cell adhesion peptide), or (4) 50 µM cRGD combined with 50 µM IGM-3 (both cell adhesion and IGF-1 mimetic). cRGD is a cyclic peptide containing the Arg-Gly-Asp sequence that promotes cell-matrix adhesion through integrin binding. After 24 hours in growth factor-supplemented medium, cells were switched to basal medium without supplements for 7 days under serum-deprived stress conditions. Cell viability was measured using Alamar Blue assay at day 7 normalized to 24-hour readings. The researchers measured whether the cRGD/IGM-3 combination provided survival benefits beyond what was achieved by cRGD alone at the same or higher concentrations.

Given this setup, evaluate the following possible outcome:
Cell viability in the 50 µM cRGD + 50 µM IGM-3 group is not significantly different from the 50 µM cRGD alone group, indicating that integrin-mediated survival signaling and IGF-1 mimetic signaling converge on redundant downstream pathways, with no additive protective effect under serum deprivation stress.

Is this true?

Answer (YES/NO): NO